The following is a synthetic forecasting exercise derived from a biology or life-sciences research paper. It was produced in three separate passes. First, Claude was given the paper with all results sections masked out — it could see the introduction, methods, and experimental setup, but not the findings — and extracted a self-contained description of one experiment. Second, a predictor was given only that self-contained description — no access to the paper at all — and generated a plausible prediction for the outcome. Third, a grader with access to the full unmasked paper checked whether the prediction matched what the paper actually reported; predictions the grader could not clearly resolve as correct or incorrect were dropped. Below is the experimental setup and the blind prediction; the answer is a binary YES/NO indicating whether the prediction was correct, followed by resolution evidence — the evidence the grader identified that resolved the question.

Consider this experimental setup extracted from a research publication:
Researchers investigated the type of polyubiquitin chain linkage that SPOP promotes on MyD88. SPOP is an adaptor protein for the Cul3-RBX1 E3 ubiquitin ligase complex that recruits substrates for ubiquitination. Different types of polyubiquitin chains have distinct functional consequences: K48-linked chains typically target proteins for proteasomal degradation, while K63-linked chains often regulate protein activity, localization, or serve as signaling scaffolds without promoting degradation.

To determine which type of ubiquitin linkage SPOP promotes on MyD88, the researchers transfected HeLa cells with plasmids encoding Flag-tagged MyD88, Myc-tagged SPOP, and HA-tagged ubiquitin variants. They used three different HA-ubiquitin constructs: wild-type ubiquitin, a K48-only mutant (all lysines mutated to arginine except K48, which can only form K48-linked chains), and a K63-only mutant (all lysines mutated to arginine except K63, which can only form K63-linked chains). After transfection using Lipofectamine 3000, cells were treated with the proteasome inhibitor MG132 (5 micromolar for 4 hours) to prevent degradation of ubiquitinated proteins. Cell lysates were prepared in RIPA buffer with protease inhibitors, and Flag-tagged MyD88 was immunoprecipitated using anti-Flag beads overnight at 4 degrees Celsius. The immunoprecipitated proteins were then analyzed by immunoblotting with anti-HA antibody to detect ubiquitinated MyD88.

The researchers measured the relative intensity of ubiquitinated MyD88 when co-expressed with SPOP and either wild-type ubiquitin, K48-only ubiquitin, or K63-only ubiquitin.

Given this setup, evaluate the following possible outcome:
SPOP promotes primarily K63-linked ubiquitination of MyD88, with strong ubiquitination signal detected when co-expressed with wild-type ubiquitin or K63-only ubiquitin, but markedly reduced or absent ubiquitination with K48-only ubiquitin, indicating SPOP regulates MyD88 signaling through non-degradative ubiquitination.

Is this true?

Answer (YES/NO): NO